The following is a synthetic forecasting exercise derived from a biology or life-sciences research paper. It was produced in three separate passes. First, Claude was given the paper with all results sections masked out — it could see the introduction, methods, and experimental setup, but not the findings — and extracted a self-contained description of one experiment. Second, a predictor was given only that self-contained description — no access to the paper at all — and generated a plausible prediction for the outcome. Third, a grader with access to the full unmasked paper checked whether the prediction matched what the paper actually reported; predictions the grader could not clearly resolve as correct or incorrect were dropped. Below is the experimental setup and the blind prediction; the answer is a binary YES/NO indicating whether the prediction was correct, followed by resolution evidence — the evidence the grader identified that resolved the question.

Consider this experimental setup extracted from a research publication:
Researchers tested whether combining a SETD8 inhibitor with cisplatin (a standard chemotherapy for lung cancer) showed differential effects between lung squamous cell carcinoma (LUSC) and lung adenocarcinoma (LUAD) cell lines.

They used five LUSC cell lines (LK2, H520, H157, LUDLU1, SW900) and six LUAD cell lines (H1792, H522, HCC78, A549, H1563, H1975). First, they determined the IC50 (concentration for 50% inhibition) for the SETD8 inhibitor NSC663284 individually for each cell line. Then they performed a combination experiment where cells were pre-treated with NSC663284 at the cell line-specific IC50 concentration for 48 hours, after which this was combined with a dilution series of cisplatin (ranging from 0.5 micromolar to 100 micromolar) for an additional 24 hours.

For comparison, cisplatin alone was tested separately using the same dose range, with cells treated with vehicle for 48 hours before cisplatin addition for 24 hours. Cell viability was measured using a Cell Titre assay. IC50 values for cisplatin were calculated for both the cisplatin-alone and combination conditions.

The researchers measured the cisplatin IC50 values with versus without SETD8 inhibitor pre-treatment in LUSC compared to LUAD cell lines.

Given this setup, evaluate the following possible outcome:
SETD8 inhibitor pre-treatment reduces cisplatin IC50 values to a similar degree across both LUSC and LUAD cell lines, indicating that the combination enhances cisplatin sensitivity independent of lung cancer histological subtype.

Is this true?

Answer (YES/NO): NO